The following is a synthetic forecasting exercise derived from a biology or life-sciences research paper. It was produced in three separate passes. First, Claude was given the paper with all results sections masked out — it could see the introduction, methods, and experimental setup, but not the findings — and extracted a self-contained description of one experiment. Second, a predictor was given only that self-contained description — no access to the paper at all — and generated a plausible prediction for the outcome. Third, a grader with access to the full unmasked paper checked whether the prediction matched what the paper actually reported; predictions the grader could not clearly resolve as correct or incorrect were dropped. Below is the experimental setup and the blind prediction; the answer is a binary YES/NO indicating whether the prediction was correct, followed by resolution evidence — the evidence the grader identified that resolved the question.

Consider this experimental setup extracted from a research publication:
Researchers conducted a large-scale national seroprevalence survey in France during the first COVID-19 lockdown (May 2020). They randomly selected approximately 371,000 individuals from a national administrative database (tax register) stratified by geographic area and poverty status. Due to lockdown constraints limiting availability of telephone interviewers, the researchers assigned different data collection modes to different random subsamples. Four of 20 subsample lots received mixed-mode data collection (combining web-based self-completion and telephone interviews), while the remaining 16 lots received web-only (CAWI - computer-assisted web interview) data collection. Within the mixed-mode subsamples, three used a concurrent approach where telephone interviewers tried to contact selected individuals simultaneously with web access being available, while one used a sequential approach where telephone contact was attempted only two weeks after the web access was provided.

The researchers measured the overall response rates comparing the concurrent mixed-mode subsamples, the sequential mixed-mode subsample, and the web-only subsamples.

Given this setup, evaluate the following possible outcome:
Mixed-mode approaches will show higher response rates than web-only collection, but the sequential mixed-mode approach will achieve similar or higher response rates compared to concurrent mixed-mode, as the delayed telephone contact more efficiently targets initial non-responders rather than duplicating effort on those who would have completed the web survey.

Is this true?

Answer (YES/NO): NO